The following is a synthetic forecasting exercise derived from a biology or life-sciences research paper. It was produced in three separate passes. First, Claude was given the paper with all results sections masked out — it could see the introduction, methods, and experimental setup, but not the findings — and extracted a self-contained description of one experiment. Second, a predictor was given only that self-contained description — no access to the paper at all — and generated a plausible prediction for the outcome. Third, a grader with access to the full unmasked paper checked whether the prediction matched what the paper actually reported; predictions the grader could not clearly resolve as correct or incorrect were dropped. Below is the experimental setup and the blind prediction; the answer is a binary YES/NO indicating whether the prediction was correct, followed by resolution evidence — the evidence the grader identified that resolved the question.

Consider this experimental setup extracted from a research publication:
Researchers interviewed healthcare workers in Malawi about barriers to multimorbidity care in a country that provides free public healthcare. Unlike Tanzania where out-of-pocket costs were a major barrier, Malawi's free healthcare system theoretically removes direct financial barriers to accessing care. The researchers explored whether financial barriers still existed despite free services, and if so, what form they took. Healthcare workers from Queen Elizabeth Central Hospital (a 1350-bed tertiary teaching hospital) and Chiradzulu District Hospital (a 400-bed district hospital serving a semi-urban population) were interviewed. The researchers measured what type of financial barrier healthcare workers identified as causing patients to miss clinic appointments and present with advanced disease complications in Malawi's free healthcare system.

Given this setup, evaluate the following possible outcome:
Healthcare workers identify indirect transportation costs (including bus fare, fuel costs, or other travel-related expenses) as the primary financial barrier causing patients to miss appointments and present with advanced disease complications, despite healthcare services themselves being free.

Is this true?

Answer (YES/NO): YES